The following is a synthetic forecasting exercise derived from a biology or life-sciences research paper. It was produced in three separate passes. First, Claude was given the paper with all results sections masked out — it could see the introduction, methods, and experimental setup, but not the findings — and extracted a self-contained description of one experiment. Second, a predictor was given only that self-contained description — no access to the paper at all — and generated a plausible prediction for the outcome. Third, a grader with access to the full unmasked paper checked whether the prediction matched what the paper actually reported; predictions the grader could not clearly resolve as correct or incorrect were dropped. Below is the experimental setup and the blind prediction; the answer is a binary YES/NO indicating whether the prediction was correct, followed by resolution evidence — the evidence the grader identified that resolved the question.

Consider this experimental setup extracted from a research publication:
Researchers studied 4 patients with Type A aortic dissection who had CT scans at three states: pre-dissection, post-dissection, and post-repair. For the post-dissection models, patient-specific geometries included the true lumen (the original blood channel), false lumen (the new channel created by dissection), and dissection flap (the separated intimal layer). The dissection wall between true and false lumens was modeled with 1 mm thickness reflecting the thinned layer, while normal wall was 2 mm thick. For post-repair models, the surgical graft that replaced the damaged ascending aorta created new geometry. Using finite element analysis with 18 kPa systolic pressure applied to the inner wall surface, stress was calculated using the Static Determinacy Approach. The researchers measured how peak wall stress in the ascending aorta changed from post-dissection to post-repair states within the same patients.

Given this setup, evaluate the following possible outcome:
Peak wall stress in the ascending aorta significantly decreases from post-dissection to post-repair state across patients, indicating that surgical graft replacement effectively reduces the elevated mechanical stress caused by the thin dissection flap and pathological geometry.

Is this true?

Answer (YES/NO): YES